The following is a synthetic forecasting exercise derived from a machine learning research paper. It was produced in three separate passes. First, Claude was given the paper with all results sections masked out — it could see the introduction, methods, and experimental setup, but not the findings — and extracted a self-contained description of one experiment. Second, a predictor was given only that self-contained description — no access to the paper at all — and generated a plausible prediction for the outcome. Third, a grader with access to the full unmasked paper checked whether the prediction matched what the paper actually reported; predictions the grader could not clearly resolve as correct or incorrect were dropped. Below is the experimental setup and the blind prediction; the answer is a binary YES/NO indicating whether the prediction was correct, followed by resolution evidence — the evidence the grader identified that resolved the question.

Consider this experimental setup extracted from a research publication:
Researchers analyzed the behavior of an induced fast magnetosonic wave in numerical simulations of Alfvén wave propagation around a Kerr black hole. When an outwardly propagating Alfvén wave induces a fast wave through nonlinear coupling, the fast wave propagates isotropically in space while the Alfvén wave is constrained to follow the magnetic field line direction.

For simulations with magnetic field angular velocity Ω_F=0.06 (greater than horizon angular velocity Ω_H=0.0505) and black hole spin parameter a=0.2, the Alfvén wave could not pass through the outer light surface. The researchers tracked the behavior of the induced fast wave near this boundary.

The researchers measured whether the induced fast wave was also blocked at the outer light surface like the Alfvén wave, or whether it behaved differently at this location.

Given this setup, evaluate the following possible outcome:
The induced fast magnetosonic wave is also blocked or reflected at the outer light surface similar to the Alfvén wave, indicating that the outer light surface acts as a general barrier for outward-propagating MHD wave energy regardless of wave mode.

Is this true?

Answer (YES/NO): NO